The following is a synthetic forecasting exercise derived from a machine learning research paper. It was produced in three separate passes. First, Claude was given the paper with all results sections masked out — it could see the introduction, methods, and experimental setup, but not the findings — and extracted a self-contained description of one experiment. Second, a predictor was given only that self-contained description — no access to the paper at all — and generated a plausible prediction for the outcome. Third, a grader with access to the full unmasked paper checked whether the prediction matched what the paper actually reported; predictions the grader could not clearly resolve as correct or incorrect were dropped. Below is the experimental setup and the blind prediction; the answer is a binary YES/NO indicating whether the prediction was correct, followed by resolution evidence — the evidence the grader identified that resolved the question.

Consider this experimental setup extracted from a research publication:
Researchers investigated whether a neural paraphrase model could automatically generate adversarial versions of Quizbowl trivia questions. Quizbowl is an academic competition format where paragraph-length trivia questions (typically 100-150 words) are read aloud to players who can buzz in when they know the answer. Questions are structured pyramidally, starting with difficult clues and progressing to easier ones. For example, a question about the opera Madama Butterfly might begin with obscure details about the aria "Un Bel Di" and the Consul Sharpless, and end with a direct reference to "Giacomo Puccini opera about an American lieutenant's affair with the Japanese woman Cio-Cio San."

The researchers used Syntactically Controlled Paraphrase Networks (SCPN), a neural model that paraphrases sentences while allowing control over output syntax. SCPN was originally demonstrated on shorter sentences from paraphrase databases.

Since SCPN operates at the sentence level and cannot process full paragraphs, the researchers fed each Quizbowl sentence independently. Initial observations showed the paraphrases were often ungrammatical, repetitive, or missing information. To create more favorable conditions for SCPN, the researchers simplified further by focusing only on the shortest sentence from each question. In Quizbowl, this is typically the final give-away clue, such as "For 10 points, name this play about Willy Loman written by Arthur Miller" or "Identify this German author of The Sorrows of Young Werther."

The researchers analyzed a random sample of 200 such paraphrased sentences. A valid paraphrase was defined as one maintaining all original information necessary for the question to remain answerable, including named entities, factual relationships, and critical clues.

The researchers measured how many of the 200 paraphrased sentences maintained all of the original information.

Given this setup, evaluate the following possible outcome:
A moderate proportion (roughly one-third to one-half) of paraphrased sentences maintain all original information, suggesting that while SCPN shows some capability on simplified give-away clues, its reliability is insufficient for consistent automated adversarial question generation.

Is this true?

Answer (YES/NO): NO